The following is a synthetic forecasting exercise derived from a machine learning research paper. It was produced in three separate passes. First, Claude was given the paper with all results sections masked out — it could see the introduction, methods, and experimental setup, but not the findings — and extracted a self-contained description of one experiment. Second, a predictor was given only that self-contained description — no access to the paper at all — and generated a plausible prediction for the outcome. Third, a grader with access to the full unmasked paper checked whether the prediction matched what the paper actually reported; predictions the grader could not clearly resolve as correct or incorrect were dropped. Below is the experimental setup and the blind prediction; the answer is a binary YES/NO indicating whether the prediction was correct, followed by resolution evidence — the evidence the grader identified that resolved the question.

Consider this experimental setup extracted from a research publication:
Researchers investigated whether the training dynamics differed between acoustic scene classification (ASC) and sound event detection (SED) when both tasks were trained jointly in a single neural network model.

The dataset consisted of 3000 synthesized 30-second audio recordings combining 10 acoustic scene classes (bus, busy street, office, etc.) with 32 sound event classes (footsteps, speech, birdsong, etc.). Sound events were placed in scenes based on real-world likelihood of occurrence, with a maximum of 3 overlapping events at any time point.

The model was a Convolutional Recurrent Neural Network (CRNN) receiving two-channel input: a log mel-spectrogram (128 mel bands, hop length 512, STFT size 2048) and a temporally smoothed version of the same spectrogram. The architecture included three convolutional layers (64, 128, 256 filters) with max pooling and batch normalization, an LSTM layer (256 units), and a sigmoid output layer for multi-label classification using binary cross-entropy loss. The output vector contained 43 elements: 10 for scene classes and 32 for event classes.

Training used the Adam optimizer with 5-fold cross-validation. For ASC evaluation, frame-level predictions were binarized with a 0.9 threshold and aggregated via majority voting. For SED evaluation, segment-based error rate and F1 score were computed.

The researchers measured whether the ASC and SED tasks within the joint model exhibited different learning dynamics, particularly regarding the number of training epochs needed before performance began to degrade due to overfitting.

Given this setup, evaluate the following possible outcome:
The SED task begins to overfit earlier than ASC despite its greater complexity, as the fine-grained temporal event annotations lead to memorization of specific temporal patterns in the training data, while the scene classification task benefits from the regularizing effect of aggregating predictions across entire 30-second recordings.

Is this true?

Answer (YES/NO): NO